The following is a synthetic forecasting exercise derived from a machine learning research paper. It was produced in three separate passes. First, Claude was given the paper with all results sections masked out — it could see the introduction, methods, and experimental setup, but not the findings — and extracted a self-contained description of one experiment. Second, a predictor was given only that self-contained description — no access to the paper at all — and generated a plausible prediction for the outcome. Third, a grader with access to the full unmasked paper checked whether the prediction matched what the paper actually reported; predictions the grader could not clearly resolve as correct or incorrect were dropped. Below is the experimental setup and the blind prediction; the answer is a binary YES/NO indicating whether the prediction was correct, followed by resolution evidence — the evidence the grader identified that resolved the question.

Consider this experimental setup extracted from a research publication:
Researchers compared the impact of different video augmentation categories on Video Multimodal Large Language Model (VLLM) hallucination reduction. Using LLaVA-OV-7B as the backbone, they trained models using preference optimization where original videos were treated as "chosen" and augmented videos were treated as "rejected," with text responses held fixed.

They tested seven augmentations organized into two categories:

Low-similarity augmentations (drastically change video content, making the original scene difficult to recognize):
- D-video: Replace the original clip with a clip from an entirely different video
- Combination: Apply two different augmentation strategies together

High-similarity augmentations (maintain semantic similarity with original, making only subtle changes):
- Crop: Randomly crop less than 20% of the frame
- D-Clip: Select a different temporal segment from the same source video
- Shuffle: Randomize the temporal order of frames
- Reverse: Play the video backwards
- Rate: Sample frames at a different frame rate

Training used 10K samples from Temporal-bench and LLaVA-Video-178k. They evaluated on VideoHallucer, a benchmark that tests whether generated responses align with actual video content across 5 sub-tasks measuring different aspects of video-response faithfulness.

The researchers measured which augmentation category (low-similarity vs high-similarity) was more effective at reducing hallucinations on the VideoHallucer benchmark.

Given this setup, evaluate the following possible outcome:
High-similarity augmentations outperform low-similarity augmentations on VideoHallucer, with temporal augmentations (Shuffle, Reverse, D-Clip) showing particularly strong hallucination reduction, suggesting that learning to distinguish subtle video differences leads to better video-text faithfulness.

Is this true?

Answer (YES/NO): NO